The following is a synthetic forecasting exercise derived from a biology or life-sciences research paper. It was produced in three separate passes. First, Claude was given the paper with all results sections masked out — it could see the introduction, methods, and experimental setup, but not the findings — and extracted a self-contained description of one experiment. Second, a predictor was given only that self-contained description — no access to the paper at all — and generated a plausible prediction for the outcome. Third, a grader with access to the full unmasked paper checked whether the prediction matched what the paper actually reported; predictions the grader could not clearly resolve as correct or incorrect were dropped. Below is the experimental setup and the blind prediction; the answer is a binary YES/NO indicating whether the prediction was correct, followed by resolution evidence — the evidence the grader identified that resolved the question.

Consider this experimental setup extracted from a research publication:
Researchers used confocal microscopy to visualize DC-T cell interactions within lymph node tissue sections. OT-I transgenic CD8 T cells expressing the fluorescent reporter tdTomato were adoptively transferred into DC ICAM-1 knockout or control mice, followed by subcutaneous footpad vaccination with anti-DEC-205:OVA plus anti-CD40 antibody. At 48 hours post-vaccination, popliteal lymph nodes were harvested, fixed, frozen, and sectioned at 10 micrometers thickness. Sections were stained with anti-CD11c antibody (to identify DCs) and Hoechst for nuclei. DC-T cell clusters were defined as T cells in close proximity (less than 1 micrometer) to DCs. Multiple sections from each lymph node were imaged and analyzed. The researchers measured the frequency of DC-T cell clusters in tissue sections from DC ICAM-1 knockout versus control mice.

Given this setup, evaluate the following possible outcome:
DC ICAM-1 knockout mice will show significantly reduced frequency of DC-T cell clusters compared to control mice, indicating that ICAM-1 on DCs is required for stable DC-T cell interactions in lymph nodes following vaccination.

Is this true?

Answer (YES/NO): NO